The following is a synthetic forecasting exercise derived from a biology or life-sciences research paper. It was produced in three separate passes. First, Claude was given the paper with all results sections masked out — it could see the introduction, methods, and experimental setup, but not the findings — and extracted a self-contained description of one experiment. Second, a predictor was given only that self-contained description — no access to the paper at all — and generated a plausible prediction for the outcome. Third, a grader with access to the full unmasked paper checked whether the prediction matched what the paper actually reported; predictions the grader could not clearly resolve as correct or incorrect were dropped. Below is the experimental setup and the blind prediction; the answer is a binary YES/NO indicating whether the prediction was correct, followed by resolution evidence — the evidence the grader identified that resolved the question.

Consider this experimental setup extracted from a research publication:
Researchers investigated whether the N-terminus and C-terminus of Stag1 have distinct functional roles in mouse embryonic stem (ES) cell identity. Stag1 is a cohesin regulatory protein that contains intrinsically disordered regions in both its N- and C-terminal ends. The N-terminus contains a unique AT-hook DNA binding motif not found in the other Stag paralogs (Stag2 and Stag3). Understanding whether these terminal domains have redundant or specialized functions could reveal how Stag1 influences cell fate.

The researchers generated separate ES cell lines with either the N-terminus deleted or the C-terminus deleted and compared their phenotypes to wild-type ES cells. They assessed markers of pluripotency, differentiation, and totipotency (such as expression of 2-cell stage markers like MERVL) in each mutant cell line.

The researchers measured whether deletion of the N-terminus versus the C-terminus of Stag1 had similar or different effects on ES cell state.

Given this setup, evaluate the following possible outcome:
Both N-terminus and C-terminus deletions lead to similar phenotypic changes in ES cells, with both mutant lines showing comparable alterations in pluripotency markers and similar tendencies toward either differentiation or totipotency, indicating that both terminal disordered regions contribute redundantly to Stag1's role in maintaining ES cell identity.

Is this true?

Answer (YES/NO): NO